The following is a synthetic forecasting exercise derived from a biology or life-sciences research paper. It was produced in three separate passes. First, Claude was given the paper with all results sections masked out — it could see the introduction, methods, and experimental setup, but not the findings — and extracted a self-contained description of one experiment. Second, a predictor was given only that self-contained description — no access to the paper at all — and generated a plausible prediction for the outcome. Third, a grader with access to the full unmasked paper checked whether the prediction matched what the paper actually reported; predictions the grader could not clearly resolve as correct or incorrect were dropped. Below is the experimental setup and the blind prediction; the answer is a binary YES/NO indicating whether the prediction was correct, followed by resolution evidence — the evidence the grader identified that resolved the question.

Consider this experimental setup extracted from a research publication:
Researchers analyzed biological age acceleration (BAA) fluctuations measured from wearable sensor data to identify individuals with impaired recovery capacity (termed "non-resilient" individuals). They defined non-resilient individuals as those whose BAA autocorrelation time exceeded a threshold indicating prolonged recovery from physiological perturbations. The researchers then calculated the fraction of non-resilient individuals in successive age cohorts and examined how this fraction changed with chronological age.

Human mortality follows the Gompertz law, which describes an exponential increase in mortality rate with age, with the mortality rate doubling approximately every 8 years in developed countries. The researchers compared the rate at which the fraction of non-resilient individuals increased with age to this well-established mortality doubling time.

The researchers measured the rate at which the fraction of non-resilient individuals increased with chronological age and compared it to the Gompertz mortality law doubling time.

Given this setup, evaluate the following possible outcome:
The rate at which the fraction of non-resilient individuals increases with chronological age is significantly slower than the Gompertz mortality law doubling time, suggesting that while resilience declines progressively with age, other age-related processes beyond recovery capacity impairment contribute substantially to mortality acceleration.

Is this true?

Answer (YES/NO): NO